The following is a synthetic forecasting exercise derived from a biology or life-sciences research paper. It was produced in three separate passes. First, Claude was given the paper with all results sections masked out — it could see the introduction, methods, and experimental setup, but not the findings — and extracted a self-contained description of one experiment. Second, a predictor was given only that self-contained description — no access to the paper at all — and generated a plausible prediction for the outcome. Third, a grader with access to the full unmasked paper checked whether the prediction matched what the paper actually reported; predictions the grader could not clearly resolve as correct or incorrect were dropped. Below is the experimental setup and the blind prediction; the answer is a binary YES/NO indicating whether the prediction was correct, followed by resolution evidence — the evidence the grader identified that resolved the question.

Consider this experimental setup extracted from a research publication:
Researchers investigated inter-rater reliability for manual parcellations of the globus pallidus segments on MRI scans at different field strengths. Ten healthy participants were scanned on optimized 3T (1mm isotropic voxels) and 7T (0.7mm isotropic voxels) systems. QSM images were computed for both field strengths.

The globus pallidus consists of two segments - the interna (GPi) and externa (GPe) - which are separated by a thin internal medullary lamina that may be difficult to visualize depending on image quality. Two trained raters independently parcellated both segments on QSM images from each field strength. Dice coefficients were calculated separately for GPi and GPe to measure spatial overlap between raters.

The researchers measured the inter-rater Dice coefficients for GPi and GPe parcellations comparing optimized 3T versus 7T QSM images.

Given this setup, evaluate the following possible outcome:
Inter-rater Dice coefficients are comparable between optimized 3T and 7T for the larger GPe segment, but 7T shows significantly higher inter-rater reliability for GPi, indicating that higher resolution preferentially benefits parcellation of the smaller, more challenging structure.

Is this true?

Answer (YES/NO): NO